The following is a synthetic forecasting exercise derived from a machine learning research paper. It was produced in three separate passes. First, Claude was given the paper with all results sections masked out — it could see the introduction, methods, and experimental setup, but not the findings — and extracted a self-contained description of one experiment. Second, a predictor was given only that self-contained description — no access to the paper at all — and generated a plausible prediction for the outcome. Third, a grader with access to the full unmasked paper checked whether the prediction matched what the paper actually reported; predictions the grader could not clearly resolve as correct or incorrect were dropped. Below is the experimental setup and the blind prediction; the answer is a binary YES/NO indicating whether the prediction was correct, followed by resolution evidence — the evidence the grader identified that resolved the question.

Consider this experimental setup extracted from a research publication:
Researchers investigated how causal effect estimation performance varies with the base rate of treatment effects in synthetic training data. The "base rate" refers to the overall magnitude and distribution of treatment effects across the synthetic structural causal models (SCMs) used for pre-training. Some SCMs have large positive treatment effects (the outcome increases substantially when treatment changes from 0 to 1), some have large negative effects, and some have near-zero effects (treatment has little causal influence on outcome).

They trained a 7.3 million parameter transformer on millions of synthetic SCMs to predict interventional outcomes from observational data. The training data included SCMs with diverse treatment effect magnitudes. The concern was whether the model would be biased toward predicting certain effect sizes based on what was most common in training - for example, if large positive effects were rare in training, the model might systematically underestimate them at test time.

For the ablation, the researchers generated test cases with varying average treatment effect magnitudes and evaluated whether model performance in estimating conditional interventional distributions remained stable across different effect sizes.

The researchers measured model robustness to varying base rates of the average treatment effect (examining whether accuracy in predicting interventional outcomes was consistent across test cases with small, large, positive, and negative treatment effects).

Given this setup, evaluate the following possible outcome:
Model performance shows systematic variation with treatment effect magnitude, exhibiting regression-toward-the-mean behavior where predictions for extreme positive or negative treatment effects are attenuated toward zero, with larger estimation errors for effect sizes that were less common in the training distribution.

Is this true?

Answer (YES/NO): NO